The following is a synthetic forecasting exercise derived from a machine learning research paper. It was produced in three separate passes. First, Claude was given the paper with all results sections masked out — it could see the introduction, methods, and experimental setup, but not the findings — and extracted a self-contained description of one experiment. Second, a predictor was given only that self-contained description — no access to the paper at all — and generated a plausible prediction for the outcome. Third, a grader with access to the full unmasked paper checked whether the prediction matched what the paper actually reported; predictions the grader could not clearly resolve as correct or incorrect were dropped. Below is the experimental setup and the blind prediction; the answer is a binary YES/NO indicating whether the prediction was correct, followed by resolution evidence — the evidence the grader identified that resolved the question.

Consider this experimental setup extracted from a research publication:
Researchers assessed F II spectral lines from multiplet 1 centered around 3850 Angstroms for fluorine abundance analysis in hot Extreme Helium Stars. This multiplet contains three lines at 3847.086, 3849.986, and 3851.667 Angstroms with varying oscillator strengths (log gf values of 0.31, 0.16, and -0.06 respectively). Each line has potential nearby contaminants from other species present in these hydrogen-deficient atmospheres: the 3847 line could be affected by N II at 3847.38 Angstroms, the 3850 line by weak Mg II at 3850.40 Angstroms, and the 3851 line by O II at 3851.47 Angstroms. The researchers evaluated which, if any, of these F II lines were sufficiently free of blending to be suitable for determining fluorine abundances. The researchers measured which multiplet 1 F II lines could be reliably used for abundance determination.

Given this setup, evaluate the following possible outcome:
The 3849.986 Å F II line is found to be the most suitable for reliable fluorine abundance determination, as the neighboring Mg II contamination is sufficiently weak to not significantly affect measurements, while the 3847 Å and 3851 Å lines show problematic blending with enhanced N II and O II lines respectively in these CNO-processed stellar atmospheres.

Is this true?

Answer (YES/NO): YES